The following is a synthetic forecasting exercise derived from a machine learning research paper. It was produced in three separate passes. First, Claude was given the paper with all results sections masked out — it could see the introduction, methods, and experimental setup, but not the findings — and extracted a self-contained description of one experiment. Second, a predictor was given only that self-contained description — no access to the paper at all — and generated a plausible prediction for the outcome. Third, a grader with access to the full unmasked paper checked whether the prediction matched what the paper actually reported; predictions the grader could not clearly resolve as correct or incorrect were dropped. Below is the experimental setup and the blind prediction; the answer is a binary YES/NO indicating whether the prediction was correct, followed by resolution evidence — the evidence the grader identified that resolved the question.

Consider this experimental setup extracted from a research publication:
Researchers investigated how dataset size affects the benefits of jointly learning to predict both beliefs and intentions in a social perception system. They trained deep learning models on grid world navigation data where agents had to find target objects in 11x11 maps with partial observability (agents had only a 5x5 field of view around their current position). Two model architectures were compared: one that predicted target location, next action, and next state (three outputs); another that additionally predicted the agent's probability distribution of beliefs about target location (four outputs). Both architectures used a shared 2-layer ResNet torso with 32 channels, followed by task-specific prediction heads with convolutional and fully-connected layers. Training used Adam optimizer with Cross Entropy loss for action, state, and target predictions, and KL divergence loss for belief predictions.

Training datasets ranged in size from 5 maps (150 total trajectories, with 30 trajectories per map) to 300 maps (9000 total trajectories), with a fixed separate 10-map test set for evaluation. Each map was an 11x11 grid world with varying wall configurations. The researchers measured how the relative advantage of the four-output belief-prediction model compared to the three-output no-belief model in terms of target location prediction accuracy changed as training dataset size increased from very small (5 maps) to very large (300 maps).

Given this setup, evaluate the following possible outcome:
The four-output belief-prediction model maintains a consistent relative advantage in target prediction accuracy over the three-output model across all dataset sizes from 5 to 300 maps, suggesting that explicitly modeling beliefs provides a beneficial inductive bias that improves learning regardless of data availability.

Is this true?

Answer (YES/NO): NO